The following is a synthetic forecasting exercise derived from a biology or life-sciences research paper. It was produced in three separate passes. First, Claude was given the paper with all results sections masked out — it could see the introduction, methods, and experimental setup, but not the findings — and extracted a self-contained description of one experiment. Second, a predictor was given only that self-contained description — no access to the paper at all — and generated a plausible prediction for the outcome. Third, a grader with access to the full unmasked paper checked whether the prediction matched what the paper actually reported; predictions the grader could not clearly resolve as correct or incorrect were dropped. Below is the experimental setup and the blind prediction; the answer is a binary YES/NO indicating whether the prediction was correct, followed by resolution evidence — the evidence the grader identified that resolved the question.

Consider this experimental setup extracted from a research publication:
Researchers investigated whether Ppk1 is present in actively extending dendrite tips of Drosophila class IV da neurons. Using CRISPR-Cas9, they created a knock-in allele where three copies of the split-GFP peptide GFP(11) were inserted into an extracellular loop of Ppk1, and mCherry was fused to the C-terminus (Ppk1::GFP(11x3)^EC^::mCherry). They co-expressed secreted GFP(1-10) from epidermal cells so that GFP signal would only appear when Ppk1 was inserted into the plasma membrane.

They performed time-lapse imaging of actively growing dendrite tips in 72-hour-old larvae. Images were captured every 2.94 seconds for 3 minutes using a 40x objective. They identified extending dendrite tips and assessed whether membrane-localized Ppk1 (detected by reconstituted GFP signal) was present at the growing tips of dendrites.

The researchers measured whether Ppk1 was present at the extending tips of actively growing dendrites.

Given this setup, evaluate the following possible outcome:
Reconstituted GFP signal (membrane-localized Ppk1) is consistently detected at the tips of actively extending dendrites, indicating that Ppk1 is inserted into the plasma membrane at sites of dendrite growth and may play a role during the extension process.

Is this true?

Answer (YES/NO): YES